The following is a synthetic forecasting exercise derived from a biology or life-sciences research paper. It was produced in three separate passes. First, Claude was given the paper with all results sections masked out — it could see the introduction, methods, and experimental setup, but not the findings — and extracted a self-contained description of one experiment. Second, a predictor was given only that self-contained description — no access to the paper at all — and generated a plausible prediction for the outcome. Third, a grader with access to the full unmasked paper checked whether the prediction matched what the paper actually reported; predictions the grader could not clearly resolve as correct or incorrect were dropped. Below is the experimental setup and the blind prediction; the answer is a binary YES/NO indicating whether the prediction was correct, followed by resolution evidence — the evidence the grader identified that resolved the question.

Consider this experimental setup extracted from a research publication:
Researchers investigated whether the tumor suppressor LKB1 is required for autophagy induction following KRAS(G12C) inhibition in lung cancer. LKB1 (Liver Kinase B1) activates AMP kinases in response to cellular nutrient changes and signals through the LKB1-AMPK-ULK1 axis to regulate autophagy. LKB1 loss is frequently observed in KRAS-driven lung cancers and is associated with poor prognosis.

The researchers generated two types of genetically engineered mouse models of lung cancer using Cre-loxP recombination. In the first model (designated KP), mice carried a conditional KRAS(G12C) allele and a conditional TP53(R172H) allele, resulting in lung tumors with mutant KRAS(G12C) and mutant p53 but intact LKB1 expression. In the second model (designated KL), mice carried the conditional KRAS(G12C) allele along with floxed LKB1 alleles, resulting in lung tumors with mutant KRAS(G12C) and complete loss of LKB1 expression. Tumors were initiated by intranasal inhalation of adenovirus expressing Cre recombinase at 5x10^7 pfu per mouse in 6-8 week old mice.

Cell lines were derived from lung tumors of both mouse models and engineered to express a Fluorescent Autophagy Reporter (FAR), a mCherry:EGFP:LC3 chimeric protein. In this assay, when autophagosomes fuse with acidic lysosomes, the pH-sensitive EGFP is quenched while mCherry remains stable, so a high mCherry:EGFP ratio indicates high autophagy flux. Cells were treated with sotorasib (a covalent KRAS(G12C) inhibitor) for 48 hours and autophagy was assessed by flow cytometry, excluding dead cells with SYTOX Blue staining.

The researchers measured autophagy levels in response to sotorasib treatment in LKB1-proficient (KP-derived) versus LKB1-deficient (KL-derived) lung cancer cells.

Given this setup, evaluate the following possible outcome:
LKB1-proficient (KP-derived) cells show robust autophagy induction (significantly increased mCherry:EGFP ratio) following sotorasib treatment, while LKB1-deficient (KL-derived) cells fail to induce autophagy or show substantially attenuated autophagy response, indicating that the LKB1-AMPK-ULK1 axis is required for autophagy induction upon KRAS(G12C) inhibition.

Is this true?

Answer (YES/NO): NO